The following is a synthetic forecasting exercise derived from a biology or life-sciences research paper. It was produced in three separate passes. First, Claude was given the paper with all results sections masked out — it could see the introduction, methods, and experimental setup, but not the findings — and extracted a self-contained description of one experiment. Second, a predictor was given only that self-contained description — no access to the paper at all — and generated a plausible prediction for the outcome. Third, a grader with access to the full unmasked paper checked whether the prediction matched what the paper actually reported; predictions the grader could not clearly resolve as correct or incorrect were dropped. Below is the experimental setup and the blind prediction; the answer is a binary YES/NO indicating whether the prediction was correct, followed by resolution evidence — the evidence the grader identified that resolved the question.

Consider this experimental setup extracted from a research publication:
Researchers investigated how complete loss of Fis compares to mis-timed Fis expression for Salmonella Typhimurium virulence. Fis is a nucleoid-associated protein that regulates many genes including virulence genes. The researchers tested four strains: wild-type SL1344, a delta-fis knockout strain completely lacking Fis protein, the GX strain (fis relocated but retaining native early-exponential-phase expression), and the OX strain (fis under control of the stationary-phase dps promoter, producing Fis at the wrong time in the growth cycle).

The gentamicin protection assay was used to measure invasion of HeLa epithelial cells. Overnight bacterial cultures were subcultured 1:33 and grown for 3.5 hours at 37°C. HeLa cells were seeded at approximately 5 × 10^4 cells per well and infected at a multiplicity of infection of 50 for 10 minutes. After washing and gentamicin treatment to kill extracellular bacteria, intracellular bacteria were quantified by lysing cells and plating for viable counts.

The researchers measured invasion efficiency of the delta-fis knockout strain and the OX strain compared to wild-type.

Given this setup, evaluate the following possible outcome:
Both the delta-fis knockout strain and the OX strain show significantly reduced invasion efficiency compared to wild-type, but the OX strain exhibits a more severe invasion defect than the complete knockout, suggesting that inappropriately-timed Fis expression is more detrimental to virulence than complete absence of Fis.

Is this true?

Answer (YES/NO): NO